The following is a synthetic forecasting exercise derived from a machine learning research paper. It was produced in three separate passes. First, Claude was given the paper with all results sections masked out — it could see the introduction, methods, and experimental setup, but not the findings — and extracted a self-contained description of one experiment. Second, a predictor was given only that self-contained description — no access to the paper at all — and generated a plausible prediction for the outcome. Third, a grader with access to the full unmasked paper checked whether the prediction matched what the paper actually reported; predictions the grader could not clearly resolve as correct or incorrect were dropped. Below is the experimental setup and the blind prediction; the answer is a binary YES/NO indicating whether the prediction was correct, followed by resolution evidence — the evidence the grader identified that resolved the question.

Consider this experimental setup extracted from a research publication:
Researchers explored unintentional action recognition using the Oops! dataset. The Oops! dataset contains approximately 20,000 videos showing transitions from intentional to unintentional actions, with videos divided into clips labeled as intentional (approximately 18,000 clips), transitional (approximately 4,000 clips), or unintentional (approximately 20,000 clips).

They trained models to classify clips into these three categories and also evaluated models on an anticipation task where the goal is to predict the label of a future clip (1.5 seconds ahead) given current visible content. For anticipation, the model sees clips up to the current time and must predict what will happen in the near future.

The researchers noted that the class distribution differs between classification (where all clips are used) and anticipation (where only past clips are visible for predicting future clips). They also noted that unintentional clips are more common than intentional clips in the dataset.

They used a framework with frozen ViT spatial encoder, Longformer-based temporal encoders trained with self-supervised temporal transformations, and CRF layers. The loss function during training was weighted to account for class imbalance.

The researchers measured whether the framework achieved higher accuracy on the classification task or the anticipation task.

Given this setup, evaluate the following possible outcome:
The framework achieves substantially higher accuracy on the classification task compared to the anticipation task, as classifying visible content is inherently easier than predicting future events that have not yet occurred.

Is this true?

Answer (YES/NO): NO